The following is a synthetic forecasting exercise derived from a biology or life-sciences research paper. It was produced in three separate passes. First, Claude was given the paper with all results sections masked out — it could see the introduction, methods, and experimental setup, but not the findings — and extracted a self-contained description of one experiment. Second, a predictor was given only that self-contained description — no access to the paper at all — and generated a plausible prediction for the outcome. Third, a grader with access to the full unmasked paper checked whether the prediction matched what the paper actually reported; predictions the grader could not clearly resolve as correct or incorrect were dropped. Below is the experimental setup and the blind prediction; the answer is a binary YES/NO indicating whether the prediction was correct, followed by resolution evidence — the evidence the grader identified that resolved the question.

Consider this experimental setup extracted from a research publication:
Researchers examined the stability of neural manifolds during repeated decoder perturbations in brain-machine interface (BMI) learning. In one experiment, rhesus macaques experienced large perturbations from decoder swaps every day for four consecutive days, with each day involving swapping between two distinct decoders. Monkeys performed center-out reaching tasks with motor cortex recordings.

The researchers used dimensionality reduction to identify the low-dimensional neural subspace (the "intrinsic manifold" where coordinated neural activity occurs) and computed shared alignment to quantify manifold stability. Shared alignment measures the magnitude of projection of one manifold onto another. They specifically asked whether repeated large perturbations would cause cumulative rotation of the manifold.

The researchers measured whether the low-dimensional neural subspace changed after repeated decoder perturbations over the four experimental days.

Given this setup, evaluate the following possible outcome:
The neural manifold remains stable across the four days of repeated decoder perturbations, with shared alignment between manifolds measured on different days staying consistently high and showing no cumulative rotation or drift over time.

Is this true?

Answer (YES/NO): YES